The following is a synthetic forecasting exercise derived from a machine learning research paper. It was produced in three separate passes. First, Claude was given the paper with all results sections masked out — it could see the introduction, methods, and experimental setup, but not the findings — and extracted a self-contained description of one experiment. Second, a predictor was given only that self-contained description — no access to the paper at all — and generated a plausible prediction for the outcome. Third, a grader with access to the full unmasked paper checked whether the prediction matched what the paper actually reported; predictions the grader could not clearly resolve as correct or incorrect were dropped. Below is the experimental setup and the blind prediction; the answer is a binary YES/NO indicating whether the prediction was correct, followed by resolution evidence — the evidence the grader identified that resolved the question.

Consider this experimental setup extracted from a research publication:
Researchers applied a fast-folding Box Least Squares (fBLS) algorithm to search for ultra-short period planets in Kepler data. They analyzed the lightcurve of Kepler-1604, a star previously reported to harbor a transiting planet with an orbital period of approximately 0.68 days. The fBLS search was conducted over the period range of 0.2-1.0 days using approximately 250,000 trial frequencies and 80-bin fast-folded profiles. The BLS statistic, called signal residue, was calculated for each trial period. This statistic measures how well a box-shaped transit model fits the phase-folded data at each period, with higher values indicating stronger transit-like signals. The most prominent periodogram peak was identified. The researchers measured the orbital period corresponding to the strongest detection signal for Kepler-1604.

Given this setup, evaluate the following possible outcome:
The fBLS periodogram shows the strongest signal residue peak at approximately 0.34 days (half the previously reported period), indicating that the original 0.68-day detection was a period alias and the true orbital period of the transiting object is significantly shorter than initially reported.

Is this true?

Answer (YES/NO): YES